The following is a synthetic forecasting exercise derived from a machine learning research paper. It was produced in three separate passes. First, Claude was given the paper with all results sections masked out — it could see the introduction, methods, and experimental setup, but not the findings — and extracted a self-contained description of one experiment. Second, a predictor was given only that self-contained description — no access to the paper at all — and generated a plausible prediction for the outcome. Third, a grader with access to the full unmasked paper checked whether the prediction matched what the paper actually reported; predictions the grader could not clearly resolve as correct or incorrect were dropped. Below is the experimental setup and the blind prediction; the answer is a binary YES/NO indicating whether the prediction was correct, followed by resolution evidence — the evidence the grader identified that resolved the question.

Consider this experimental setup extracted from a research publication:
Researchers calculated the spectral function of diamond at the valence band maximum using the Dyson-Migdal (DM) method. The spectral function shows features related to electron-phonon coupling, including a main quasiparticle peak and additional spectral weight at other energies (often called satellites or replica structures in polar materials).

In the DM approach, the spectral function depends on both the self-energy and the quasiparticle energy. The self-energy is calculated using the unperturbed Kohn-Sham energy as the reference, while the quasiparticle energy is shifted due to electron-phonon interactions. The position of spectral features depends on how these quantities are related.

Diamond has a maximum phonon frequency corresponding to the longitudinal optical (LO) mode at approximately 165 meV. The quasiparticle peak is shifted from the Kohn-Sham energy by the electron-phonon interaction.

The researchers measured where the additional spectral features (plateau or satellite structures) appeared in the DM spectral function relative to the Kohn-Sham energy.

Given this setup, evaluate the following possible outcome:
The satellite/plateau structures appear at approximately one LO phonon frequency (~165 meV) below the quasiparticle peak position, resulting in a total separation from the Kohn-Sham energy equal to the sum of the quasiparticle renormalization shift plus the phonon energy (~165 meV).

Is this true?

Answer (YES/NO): NO